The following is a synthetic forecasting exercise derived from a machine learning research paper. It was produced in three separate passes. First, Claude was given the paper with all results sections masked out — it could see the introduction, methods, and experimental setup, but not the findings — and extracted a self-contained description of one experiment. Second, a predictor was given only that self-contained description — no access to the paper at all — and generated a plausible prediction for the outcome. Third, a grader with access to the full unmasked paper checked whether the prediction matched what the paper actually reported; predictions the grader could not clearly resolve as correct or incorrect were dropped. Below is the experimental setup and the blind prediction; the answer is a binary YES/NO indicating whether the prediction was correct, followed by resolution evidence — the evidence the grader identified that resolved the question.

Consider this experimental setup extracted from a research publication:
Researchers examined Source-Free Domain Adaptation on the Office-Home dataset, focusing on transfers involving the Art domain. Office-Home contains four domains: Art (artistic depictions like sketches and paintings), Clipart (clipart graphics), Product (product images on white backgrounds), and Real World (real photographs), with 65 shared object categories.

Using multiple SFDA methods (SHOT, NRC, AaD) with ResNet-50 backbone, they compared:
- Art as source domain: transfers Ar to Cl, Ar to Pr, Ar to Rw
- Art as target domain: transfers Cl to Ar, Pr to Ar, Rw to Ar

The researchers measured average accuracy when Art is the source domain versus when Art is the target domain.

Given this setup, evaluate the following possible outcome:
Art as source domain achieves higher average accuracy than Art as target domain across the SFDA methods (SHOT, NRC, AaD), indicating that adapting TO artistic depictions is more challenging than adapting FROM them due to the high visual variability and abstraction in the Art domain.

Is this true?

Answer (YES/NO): YES